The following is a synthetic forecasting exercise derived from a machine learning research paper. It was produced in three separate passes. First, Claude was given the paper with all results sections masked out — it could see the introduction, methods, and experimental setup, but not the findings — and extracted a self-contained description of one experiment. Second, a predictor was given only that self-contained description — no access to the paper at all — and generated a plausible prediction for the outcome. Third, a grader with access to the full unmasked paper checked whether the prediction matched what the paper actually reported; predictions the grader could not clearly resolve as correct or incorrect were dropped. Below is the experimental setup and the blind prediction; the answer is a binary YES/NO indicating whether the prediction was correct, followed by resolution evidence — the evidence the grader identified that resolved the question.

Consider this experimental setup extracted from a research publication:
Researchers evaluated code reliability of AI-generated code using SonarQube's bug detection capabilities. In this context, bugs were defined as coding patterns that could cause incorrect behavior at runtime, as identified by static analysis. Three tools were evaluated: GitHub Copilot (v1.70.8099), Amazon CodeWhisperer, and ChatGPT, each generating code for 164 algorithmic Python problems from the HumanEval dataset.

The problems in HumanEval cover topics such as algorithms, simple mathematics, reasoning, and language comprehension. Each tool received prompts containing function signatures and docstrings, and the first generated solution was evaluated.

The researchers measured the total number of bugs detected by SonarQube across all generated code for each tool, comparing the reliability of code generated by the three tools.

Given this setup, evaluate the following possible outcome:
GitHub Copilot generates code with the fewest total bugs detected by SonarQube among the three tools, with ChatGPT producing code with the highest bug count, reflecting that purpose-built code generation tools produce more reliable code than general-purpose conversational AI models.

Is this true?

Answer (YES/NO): NO